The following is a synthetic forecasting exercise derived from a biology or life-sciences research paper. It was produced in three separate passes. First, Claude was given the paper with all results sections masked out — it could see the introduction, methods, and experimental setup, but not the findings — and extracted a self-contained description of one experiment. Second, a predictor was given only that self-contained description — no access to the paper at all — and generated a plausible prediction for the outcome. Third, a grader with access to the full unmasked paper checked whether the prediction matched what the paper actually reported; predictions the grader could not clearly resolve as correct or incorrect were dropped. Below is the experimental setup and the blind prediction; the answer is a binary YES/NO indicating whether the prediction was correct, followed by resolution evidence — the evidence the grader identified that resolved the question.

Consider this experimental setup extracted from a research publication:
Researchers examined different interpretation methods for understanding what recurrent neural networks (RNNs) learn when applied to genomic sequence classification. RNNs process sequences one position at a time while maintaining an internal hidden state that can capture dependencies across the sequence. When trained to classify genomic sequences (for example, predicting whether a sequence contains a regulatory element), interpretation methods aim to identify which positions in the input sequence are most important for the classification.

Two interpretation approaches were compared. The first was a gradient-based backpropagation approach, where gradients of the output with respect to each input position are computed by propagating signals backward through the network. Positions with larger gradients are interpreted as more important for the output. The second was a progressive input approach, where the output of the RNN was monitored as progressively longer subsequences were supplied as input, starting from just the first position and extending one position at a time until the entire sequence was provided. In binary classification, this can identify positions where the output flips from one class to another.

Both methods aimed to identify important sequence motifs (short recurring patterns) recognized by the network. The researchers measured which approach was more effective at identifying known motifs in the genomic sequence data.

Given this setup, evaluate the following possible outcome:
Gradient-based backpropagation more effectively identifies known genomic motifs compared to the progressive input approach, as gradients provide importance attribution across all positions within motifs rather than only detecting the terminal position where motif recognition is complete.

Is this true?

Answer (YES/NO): YES